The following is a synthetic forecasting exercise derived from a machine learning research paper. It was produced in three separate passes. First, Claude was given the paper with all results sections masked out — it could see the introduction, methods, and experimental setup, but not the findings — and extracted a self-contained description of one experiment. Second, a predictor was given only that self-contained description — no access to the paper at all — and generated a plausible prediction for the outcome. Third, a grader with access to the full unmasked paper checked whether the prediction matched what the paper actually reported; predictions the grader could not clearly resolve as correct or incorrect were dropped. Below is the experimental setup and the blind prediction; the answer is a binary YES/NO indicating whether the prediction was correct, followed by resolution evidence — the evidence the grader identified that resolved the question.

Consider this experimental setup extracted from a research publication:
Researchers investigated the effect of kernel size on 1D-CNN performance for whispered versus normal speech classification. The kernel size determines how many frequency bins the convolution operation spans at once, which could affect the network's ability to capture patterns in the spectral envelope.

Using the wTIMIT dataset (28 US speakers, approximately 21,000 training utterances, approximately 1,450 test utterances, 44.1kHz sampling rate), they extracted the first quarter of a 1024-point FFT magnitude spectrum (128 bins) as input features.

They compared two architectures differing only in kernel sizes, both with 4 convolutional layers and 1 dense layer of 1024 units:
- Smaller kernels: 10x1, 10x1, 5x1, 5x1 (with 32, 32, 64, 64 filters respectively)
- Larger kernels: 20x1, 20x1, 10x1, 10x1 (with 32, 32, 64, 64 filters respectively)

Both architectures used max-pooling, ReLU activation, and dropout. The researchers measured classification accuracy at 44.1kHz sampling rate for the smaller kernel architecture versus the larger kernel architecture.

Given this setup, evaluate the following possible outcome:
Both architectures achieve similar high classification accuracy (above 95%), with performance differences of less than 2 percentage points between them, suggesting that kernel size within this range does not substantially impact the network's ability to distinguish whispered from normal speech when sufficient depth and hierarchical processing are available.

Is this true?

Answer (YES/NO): NO